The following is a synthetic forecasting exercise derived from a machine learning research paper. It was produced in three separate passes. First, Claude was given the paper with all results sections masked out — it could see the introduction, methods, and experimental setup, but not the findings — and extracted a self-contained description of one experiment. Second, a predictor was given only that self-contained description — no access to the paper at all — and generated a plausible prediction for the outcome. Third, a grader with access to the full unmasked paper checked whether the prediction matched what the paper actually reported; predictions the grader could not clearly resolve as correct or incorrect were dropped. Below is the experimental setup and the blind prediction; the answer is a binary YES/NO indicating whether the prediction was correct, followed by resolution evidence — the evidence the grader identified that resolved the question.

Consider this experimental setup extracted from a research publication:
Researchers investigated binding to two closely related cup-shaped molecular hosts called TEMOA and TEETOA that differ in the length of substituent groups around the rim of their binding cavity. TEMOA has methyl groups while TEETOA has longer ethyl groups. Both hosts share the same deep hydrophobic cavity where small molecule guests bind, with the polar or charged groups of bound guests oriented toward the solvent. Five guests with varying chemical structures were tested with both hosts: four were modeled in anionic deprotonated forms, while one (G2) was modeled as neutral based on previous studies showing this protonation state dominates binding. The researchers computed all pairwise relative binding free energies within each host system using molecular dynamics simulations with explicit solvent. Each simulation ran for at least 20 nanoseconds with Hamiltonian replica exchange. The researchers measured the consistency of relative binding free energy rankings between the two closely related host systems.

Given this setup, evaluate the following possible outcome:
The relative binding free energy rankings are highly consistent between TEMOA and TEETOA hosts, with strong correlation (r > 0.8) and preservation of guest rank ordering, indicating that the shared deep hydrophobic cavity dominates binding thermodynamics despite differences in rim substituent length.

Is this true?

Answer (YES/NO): NO